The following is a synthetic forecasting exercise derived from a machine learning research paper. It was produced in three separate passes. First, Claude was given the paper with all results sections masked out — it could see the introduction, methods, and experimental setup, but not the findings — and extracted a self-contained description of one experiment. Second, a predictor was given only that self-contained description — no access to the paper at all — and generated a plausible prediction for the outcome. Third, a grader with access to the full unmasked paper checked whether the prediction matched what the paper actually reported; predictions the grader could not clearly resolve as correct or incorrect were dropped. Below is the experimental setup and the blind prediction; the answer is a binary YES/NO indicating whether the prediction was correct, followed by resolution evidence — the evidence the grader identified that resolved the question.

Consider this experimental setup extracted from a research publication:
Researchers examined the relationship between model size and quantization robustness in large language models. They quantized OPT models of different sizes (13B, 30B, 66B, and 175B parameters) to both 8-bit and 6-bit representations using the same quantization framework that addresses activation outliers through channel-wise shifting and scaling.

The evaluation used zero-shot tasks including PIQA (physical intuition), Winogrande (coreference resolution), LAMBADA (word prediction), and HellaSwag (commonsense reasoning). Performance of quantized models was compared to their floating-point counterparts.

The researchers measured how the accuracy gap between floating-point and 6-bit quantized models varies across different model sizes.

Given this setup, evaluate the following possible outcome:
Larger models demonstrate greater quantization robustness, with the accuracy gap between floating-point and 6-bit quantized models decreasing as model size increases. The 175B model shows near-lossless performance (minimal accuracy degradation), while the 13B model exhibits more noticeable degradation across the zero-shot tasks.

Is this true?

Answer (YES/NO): YES